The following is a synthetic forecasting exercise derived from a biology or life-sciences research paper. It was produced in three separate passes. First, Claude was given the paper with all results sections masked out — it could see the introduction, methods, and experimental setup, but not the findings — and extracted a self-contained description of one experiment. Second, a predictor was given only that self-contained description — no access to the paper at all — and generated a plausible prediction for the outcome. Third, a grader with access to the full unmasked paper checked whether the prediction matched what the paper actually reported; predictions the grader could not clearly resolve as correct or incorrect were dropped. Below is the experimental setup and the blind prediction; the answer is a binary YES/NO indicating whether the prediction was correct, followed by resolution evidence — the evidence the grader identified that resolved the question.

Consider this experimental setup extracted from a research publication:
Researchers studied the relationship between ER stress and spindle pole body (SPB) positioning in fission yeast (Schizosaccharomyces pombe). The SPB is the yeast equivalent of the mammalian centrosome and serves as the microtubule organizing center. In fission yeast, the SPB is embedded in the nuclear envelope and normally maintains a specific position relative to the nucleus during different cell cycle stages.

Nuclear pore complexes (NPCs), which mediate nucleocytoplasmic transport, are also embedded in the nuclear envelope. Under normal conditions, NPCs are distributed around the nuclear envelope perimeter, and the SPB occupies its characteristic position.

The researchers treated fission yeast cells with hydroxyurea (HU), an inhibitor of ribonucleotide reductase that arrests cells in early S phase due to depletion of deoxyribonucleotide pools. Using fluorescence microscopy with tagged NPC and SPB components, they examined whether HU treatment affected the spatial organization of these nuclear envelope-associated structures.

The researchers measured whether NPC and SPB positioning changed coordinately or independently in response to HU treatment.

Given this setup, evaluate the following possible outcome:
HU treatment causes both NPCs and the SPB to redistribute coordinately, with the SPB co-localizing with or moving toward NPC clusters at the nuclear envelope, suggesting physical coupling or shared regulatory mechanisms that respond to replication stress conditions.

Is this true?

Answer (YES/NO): YES